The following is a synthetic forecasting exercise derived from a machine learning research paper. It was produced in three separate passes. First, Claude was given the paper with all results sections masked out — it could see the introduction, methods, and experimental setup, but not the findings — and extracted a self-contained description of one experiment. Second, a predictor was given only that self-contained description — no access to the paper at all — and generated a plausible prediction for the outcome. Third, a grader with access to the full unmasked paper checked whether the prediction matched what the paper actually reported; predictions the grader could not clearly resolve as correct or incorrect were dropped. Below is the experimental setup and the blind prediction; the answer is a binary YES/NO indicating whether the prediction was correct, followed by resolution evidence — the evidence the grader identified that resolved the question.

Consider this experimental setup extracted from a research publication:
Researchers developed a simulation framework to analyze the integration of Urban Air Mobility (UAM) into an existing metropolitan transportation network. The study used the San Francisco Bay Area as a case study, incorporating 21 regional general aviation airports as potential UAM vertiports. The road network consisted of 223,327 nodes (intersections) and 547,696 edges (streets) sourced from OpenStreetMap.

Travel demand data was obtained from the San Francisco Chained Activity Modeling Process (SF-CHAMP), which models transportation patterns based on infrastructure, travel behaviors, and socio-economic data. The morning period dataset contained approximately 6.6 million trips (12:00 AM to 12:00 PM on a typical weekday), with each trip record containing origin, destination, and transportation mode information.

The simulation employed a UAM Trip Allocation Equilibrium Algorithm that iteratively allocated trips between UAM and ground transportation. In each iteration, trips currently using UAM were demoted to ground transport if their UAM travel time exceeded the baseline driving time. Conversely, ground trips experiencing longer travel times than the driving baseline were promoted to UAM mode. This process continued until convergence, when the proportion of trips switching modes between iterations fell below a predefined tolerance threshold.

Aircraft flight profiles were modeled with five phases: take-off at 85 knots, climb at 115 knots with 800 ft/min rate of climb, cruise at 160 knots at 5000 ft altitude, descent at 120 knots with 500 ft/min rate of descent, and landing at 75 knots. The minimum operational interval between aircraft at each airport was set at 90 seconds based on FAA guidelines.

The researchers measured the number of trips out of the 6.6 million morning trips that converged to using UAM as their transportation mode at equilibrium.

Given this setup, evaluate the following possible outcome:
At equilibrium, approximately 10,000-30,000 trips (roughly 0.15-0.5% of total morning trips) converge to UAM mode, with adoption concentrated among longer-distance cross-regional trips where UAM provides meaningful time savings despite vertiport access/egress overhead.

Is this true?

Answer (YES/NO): NO